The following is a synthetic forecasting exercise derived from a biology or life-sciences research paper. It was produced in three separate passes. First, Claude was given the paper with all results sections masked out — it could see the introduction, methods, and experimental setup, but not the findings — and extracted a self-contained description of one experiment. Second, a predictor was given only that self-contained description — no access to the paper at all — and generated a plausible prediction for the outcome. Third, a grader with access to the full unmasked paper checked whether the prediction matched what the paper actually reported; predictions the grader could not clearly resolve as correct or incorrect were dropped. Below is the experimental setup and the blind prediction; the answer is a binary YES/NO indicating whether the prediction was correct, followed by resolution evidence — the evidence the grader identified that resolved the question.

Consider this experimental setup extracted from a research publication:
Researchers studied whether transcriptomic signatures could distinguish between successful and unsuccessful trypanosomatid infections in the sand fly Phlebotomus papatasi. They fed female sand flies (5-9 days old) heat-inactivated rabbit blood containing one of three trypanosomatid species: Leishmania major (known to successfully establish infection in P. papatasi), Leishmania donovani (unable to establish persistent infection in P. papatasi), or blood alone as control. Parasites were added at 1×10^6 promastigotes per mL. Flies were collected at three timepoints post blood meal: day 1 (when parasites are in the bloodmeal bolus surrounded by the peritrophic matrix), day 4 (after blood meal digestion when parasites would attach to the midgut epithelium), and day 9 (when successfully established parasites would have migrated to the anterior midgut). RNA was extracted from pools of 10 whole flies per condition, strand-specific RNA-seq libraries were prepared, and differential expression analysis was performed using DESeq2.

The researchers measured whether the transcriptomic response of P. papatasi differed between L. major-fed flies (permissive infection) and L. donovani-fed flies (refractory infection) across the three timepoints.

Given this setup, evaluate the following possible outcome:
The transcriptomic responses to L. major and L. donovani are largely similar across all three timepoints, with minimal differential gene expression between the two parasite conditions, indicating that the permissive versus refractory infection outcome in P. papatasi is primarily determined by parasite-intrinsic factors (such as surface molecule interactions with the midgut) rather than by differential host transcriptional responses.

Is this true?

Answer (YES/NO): YES